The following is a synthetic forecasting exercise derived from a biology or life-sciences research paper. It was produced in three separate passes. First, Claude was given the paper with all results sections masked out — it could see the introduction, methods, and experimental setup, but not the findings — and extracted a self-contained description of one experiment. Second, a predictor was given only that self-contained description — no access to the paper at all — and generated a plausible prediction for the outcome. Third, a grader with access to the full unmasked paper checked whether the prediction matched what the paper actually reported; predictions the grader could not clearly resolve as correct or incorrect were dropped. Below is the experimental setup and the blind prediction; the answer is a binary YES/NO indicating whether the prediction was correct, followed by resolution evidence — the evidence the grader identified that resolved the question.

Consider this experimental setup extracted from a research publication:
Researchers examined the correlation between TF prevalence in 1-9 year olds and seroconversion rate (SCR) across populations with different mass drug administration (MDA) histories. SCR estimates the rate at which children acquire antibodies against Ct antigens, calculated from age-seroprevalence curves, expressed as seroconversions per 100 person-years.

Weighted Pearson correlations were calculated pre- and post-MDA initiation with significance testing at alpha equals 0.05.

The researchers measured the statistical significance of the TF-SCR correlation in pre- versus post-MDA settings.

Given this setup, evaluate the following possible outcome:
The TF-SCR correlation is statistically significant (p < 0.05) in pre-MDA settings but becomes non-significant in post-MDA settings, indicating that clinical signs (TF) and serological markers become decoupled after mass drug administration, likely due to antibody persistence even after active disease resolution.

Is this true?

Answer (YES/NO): YES